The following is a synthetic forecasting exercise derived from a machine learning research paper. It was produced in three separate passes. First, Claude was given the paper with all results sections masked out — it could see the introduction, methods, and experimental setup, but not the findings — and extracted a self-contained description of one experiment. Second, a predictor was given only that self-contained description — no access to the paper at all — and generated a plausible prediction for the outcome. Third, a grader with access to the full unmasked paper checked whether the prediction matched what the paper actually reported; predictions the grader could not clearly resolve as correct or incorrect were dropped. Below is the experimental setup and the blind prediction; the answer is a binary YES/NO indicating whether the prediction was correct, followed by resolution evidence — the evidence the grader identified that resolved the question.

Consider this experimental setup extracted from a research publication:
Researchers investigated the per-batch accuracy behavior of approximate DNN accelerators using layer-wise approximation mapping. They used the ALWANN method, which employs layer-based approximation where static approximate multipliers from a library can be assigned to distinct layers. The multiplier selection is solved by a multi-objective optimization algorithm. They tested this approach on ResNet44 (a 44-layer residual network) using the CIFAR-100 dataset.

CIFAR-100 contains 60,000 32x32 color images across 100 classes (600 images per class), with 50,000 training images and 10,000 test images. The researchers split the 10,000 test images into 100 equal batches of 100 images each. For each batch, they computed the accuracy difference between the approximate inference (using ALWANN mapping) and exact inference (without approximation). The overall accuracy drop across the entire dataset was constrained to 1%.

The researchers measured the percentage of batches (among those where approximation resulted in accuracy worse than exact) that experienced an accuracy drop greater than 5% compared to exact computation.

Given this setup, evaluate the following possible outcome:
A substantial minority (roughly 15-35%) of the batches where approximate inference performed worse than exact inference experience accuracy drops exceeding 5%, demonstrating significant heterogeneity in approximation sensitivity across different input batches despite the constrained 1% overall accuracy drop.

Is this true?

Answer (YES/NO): YES